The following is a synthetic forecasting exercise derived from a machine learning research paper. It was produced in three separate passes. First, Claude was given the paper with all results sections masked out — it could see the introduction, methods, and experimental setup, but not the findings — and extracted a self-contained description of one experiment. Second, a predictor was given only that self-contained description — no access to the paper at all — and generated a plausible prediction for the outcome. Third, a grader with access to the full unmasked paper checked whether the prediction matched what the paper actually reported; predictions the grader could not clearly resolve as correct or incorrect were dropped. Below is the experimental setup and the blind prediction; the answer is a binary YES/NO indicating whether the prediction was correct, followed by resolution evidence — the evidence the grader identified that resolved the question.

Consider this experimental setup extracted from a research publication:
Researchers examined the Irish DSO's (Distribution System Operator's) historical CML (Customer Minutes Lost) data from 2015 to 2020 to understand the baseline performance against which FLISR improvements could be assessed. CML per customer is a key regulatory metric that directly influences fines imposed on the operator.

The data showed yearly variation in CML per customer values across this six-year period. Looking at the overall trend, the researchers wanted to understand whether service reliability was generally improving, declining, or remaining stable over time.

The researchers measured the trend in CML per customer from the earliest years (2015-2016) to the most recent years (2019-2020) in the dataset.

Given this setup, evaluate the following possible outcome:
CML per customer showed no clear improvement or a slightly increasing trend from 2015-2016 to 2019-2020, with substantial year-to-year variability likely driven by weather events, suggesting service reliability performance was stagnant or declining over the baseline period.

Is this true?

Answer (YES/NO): YES